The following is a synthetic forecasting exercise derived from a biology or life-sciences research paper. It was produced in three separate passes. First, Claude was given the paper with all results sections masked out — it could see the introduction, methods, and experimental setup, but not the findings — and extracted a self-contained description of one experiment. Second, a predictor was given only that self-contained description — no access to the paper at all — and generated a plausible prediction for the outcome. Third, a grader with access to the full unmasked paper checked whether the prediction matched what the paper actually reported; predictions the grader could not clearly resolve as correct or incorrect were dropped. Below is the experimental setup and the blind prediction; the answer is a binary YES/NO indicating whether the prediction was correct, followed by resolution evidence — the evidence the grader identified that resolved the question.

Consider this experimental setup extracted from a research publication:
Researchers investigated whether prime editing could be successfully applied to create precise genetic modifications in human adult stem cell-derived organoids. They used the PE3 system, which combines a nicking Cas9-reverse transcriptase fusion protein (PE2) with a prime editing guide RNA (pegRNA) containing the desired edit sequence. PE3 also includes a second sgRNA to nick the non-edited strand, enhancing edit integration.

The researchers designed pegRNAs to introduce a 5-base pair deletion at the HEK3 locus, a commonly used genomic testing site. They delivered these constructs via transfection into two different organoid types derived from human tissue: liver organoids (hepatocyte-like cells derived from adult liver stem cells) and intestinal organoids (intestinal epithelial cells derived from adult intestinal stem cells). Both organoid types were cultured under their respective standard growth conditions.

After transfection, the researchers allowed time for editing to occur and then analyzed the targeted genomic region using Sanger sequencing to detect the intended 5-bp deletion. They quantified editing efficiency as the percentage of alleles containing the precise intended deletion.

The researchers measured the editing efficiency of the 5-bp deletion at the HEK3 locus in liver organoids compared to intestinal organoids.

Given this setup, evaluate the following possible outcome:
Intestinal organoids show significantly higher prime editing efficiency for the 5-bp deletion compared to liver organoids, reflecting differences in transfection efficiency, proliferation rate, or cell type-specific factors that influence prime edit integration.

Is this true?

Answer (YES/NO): NO